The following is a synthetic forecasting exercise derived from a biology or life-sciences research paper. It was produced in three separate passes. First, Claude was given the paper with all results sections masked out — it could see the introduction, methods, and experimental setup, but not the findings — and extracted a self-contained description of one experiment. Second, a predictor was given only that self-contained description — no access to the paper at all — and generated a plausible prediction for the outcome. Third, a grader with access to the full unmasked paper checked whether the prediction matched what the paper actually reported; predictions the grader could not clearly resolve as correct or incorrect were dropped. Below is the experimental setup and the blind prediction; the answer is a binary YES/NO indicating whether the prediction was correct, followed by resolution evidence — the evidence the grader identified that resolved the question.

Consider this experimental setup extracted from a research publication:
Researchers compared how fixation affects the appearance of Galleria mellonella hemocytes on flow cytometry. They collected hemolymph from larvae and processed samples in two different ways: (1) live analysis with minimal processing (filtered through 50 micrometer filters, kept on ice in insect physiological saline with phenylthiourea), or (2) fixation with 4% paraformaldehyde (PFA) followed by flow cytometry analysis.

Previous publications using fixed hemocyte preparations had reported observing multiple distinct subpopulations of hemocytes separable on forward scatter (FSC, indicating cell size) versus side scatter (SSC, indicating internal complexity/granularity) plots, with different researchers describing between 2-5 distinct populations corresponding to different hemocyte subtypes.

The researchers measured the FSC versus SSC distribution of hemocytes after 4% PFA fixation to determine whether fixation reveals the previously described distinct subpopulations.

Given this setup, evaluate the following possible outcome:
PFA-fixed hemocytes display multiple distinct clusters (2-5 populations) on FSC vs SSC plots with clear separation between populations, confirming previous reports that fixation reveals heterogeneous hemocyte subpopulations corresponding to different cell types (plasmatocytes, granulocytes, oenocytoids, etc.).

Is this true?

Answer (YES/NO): NO